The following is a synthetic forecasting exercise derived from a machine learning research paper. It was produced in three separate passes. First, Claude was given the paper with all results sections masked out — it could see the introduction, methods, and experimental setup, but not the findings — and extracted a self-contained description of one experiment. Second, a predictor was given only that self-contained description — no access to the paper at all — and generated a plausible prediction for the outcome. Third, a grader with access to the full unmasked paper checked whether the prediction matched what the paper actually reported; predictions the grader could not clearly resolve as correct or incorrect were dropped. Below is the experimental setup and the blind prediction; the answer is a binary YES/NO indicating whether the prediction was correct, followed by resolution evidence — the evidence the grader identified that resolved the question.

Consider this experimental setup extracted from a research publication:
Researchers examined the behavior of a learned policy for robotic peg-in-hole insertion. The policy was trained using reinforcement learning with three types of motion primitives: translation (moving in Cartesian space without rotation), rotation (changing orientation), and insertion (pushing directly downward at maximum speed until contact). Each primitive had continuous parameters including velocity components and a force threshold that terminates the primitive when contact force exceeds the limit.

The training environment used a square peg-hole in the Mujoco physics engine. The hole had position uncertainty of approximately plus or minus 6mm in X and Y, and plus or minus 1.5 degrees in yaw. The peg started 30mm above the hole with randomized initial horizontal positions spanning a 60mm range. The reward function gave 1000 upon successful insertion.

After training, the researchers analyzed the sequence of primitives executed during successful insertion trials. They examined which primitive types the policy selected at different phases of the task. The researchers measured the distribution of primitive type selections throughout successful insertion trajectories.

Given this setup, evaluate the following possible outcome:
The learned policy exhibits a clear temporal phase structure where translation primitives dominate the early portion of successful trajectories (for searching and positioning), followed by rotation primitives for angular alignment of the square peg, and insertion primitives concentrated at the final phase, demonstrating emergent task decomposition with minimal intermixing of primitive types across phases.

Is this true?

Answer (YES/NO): NO